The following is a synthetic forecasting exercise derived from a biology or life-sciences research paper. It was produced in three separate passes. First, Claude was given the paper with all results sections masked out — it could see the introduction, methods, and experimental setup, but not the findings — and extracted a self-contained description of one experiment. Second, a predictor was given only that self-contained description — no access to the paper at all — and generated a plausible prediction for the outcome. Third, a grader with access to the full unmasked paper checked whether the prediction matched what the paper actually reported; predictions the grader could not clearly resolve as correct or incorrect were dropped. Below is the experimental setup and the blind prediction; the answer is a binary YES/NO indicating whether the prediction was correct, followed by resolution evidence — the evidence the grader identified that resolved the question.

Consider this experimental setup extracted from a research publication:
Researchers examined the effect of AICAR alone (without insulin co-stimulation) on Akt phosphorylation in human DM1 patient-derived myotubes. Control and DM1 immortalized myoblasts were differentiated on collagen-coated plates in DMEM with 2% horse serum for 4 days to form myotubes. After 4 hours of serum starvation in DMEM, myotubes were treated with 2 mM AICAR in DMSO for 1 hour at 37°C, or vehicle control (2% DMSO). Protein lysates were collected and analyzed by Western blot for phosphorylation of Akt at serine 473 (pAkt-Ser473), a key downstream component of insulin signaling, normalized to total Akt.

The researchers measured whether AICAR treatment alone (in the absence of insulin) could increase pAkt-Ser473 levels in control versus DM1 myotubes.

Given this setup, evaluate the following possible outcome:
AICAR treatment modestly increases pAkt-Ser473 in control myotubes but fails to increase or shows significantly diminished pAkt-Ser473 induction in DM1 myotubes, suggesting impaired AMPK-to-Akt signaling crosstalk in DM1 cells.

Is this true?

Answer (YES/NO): NO